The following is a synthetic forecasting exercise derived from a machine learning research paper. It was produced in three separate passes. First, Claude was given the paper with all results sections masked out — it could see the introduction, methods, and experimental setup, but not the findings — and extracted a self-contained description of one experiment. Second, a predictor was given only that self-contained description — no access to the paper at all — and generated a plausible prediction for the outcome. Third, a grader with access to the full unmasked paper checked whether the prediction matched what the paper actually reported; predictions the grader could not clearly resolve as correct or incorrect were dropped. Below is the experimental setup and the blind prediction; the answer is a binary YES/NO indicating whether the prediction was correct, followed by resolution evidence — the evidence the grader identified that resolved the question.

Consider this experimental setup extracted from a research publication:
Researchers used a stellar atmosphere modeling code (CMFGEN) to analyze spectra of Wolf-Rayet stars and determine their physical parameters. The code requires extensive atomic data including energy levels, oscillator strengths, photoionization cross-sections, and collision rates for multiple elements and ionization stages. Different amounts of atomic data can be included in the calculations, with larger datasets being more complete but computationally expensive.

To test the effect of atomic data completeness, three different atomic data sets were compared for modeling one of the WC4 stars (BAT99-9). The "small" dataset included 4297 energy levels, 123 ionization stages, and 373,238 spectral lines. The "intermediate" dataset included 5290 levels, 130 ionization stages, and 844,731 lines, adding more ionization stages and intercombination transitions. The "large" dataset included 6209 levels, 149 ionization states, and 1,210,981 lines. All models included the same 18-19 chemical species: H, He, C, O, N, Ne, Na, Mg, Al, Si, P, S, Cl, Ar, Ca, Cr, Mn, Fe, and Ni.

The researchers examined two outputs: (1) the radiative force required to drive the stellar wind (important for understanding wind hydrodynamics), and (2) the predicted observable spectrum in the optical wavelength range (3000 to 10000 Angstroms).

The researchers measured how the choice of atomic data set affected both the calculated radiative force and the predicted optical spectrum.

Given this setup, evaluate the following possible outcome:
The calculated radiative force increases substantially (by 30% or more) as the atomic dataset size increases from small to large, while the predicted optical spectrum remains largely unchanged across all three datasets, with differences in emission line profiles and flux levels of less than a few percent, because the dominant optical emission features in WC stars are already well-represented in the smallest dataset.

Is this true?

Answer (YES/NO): NO